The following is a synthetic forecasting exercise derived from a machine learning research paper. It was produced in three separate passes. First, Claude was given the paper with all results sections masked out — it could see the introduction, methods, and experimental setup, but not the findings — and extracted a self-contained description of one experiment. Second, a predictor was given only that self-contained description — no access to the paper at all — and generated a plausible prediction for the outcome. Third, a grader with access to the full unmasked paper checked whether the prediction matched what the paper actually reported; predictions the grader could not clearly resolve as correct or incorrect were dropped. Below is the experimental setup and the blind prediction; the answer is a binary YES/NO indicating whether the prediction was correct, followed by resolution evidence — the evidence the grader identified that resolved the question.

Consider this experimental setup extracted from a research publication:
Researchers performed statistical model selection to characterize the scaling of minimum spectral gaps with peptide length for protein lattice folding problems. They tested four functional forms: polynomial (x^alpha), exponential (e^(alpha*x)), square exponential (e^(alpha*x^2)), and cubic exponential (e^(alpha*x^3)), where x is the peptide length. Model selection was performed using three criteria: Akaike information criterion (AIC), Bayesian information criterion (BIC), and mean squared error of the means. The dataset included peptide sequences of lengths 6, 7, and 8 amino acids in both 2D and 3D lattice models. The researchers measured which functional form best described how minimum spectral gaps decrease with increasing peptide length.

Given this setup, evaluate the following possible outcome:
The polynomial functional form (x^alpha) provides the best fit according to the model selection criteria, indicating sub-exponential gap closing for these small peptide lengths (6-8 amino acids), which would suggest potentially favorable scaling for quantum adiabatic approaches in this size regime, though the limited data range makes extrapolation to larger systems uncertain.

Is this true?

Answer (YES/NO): YES